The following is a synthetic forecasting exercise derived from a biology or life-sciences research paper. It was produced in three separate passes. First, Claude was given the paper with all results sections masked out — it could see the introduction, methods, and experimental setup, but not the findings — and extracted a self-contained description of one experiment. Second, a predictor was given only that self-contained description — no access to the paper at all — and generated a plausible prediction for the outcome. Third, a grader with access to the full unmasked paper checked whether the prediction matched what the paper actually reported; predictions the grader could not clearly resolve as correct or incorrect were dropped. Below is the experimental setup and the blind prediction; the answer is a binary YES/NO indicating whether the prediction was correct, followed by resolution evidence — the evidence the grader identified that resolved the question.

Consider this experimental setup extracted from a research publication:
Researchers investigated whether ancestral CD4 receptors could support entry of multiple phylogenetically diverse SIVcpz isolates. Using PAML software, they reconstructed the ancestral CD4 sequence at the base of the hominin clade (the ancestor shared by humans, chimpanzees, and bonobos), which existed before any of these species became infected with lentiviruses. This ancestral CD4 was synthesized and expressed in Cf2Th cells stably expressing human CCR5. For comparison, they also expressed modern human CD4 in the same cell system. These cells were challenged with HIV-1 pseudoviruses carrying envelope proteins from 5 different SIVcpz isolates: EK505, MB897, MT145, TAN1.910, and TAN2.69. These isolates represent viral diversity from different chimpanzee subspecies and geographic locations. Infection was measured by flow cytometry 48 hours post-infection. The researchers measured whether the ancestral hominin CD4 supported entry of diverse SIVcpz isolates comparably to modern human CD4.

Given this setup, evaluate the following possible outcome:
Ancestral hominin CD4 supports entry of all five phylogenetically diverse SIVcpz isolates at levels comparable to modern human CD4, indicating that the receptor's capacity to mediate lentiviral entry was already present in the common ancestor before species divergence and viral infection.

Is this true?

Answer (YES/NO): YES